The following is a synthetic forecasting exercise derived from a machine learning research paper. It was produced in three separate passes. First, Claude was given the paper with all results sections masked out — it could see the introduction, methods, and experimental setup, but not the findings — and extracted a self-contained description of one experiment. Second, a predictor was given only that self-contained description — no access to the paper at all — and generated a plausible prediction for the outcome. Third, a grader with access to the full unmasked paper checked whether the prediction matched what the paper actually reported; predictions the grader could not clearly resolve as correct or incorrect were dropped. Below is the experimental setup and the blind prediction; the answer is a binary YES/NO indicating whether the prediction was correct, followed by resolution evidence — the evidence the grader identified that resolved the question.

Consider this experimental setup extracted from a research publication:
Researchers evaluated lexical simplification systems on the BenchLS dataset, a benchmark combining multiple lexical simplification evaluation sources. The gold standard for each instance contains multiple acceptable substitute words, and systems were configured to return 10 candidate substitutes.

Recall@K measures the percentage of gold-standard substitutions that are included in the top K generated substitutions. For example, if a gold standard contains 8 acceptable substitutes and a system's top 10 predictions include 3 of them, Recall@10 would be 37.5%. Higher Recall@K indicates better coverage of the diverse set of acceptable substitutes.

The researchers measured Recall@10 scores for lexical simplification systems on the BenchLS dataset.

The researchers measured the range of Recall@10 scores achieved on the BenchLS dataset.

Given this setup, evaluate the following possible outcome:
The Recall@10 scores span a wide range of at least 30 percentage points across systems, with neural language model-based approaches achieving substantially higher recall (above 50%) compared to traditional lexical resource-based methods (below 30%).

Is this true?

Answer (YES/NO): NO